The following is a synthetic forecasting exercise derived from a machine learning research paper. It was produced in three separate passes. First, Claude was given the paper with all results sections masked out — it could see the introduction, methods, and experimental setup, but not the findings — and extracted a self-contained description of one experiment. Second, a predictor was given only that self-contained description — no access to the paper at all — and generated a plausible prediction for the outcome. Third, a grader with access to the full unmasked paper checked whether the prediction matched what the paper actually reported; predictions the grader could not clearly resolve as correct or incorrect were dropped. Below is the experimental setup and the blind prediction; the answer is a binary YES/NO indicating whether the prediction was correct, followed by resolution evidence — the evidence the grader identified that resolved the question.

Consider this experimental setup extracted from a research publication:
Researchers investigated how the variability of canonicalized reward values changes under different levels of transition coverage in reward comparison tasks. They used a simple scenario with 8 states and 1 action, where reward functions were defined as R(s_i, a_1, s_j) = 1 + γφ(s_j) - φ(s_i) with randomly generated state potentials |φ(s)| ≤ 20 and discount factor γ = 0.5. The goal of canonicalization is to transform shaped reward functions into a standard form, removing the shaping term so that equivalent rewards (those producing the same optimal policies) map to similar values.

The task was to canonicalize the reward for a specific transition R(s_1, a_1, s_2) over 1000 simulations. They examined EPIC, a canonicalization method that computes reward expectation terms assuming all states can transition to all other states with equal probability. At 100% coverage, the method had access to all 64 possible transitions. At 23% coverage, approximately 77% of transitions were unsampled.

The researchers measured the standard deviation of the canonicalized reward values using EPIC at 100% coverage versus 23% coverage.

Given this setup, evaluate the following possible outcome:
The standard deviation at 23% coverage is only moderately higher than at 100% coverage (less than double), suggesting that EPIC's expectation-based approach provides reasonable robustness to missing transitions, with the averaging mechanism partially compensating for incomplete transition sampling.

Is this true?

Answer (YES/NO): NO